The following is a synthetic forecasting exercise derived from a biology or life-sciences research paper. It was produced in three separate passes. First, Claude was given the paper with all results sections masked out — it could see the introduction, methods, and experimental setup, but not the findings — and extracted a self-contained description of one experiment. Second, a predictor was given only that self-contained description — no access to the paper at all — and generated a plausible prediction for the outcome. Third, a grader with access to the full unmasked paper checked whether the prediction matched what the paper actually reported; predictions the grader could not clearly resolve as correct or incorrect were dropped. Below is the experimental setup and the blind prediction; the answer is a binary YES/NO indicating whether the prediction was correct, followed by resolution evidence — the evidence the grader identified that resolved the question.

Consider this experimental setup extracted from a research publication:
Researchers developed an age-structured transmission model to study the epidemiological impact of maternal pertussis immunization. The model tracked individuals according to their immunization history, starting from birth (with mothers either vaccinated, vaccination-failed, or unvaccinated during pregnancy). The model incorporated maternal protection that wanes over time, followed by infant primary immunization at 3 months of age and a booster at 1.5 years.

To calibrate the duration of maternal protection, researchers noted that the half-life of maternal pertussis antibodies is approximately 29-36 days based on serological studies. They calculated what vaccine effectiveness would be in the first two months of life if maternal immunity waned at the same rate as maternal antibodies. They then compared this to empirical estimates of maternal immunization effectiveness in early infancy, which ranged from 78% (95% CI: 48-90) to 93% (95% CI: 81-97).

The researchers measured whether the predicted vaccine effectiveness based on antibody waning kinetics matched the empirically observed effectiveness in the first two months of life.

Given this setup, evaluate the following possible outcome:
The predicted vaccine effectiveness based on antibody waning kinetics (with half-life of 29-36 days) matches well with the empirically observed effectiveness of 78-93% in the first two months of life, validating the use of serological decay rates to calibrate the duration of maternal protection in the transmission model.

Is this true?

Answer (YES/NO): NO